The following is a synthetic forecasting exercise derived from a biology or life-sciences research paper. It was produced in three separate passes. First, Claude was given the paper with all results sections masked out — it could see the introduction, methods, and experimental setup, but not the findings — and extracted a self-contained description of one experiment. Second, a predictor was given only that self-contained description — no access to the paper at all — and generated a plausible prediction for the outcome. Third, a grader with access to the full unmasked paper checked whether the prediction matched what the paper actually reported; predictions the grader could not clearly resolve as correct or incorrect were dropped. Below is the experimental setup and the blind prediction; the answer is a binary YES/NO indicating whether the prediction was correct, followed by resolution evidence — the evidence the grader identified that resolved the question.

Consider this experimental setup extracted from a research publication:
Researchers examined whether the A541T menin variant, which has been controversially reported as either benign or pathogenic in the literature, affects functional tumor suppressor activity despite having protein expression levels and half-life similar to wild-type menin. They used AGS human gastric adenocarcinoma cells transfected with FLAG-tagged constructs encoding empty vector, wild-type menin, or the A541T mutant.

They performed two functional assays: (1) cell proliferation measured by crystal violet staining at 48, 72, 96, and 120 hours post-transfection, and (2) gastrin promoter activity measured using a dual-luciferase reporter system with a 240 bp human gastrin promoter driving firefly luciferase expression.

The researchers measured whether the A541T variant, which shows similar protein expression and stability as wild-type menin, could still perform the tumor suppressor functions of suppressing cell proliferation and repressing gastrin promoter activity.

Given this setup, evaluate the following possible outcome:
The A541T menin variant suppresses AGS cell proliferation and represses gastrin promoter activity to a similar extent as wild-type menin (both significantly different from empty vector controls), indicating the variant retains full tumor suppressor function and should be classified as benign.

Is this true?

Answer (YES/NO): NO